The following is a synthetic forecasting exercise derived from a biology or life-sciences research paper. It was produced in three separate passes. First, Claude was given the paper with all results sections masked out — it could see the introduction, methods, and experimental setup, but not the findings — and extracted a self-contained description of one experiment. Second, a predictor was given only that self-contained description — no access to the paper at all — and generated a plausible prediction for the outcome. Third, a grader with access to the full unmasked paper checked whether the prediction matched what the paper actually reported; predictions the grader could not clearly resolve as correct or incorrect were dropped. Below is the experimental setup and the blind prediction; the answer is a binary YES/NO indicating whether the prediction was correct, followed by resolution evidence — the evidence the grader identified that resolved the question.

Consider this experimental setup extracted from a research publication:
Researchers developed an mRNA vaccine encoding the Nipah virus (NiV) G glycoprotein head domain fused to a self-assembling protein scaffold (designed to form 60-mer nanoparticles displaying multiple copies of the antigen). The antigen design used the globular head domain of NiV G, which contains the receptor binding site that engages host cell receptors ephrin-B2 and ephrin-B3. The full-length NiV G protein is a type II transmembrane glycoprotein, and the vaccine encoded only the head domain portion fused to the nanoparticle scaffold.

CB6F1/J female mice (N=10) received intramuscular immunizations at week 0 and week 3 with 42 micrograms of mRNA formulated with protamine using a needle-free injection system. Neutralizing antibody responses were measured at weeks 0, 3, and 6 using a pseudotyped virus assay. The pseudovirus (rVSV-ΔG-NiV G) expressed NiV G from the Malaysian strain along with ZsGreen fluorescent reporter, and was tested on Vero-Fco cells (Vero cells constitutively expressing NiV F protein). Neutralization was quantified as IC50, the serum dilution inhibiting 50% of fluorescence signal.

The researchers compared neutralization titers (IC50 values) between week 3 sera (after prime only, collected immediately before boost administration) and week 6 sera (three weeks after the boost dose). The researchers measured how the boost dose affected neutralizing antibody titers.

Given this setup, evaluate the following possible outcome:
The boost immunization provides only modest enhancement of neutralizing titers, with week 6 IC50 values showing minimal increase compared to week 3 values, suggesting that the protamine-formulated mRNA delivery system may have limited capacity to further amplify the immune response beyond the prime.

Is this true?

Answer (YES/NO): NO